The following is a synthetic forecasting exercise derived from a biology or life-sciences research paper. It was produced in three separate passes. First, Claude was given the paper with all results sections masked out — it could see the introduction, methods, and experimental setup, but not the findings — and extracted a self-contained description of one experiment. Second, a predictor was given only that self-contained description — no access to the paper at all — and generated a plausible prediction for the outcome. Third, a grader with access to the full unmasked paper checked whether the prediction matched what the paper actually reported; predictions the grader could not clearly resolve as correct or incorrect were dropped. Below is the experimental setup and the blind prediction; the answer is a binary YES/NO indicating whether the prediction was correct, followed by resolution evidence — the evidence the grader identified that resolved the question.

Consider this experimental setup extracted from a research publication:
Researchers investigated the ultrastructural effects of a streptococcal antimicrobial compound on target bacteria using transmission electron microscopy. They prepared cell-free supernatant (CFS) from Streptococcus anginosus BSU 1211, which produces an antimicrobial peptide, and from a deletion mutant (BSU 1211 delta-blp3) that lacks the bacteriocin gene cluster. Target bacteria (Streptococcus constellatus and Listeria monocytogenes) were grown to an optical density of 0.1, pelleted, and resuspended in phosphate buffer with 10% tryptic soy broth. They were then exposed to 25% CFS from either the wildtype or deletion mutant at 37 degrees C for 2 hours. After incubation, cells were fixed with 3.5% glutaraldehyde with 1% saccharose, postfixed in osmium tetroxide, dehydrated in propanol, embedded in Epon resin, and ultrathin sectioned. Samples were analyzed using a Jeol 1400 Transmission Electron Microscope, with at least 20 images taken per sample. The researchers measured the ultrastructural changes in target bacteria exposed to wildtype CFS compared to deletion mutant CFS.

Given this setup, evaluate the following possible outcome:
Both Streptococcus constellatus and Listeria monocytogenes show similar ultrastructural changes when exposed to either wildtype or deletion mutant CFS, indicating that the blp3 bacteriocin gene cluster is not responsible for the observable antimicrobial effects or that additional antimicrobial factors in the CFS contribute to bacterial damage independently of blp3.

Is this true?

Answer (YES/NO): NO